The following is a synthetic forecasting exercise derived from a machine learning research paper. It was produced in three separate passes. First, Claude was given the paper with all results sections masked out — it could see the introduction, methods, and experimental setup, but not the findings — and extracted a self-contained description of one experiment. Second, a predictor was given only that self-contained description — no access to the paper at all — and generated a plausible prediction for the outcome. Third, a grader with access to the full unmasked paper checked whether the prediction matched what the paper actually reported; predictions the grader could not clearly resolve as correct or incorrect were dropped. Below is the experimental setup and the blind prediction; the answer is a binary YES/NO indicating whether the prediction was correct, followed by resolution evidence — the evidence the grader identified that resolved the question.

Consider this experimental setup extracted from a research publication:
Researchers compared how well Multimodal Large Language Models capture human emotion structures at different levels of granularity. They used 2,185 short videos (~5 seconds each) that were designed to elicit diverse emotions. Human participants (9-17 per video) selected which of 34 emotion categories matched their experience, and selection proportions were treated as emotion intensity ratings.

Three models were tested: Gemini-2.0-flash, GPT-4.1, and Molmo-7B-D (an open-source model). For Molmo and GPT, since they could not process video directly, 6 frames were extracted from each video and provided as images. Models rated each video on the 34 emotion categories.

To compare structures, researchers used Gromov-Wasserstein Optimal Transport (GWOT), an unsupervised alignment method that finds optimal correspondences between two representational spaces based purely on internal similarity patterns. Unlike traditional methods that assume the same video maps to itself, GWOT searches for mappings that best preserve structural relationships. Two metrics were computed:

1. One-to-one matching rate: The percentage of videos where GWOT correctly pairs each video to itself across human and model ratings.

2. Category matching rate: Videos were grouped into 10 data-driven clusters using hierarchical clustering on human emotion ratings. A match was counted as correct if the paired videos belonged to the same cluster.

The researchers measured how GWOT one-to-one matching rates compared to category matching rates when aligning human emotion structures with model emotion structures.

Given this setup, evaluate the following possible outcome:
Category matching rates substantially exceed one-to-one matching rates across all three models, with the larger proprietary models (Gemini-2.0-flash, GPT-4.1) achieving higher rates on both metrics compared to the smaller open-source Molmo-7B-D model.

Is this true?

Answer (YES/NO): YES